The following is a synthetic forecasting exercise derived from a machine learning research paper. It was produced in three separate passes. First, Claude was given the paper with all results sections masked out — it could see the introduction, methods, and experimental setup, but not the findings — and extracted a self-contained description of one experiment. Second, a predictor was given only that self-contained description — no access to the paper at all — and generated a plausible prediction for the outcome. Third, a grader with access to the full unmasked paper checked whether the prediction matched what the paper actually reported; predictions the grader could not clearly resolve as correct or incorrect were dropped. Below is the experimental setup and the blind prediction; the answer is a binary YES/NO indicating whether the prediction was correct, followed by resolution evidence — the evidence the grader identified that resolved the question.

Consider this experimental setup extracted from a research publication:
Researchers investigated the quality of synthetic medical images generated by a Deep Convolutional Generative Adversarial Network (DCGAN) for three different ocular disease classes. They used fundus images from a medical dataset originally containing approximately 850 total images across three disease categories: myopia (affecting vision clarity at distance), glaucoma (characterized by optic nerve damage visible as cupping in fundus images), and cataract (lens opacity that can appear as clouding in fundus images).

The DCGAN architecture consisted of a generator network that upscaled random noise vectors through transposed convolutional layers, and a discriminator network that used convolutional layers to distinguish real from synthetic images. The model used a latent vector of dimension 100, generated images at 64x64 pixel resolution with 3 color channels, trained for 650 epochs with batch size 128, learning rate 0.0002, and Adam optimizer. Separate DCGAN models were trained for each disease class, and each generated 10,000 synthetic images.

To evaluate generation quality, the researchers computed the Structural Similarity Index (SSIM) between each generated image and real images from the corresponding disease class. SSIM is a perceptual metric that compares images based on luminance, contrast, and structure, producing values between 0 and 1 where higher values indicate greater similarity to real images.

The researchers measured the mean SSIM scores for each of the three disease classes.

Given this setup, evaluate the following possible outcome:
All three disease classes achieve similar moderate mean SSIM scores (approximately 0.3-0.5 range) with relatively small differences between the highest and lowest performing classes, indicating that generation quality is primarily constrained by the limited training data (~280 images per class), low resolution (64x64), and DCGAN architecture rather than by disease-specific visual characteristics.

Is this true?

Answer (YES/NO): NO